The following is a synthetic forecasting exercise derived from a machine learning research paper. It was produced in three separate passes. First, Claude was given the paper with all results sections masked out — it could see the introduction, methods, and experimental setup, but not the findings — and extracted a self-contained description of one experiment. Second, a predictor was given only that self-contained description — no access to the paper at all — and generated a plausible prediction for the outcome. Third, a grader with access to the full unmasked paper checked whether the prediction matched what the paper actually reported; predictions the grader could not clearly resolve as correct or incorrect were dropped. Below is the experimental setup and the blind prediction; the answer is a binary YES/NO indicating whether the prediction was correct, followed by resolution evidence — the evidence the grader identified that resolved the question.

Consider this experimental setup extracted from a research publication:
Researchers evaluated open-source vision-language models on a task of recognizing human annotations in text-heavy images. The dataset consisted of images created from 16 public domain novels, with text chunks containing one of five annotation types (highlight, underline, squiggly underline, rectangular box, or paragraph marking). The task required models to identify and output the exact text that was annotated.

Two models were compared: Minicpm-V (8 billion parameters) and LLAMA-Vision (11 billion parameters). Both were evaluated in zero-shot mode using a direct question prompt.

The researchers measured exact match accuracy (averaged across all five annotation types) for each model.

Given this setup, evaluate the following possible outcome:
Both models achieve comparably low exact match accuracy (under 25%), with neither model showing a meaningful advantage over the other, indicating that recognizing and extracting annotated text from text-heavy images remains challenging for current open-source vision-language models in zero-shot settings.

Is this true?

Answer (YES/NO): NO